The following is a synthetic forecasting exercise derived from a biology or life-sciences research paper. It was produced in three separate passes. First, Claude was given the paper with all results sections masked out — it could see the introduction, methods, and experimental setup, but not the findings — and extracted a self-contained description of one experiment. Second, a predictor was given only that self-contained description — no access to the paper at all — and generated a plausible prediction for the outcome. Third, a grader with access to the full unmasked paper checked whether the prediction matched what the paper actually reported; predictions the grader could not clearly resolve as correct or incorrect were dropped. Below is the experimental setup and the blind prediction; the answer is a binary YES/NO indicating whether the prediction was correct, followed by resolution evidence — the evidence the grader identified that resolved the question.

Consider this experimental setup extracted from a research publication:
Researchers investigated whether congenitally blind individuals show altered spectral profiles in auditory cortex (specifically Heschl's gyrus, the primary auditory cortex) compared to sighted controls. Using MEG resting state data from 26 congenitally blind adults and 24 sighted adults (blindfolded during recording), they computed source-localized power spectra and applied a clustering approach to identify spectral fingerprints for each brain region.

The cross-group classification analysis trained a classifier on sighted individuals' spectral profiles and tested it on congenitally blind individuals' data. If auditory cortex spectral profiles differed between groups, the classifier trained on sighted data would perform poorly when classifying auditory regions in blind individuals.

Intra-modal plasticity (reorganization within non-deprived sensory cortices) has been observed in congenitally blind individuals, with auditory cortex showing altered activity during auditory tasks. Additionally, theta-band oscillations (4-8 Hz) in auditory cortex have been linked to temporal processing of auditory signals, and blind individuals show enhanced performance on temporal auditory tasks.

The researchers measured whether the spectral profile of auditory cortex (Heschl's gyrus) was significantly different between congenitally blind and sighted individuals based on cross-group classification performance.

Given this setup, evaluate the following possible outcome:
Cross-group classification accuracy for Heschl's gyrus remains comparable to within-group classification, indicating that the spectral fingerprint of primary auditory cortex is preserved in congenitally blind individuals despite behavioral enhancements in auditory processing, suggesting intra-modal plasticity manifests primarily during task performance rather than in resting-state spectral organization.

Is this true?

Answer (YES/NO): NO